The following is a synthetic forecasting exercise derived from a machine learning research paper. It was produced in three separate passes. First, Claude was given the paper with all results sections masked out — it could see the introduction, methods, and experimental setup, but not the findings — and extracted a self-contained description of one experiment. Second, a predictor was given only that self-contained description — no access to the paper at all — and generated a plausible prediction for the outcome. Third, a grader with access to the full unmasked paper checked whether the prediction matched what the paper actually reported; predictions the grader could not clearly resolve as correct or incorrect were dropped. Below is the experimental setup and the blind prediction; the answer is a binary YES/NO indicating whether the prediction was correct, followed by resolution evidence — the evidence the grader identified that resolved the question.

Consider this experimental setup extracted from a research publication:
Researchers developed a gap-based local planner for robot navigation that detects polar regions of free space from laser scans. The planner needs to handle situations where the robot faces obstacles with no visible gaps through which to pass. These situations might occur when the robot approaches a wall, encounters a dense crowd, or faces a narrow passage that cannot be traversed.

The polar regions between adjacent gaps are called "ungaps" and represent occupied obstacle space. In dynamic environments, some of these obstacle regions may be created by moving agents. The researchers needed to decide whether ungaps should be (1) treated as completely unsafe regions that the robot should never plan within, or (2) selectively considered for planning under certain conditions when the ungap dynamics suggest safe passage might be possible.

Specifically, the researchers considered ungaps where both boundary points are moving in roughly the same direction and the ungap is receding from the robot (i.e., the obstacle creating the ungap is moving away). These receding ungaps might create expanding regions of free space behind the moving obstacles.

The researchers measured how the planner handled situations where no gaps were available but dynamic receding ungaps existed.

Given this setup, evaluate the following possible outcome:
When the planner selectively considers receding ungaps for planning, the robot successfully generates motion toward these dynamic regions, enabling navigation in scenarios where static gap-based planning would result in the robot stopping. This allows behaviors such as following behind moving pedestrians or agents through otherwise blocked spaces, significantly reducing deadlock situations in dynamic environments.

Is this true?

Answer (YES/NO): YES